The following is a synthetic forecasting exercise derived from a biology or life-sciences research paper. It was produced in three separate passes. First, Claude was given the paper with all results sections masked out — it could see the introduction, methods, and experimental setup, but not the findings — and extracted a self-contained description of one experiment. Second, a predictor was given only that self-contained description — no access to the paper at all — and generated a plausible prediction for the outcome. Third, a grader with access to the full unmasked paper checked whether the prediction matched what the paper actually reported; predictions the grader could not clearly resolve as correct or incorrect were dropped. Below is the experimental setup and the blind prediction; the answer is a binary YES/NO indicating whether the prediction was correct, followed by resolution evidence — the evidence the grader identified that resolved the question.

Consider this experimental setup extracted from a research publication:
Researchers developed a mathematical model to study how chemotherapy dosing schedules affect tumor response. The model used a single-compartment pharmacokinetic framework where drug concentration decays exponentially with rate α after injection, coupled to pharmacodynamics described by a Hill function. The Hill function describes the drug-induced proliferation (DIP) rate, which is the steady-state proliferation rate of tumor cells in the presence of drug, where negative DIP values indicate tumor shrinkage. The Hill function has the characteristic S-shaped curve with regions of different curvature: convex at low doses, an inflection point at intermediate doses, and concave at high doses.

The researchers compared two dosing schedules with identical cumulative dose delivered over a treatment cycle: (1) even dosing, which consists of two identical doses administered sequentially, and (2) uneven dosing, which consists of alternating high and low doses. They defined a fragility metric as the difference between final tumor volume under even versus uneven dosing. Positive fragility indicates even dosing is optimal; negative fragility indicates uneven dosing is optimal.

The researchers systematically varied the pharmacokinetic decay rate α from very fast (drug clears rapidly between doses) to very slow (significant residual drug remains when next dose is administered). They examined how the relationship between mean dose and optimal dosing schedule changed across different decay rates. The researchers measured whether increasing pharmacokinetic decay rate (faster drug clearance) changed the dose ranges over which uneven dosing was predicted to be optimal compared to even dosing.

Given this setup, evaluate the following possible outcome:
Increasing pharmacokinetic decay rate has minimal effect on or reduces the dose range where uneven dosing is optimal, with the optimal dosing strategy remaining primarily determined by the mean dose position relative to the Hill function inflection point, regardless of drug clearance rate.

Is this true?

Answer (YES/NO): NO